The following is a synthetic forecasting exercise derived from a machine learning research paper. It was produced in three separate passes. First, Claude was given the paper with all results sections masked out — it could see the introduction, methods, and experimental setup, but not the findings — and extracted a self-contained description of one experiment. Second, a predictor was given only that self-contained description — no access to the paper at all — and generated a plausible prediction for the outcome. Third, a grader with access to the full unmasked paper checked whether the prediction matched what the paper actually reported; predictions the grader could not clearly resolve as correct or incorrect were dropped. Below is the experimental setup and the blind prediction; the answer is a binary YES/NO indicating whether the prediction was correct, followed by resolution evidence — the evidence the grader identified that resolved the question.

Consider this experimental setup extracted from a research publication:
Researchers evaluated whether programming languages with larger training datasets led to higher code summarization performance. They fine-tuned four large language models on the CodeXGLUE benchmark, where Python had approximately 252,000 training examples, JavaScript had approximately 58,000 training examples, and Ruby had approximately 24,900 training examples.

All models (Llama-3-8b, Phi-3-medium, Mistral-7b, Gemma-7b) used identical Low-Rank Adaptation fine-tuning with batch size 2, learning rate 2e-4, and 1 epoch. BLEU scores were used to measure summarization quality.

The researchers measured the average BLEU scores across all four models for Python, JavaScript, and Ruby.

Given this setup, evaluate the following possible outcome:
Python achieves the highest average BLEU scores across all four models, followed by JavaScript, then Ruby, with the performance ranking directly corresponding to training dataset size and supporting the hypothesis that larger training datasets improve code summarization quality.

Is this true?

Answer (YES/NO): NO